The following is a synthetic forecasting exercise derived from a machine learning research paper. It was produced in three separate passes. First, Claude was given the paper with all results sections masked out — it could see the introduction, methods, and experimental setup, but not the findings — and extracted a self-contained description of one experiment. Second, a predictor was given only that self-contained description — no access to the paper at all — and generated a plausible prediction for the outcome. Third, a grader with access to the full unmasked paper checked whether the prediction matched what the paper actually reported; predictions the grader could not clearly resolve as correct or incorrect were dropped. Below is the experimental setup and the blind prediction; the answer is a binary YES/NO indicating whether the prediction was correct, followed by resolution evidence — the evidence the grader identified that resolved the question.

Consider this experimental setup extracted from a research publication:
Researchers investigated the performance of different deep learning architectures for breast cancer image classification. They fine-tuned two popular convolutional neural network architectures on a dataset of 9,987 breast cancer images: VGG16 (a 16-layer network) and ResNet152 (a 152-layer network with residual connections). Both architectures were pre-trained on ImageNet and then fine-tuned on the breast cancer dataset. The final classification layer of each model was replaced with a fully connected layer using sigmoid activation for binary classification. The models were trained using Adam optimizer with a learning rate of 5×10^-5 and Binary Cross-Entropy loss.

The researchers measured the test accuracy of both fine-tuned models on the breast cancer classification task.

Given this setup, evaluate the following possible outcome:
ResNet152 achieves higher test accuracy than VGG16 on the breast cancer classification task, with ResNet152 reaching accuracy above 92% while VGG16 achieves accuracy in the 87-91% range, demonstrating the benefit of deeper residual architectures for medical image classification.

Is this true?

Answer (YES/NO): NO